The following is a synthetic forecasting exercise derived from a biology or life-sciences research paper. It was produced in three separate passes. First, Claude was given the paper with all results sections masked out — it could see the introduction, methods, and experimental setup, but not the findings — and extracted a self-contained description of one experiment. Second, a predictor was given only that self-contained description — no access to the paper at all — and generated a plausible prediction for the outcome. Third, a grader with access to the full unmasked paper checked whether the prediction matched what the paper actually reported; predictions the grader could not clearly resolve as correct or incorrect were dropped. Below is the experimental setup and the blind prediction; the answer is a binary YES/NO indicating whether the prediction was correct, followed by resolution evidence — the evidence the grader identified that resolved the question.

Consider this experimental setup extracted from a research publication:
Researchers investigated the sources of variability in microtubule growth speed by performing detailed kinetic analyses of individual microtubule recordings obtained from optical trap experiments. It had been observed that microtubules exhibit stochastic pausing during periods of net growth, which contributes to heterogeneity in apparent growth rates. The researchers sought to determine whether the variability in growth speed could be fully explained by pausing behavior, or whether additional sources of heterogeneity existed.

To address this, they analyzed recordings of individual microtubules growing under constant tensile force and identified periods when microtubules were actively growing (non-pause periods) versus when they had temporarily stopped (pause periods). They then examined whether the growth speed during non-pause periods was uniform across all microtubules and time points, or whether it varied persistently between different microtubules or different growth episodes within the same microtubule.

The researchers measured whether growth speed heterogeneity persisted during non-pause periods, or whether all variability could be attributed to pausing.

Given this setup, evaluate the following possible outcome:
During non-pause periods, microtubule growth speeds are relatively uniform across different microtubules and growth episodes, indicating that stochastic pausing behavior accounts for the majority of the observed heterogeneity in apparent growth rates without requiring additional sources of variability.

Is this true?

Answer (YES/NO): NO